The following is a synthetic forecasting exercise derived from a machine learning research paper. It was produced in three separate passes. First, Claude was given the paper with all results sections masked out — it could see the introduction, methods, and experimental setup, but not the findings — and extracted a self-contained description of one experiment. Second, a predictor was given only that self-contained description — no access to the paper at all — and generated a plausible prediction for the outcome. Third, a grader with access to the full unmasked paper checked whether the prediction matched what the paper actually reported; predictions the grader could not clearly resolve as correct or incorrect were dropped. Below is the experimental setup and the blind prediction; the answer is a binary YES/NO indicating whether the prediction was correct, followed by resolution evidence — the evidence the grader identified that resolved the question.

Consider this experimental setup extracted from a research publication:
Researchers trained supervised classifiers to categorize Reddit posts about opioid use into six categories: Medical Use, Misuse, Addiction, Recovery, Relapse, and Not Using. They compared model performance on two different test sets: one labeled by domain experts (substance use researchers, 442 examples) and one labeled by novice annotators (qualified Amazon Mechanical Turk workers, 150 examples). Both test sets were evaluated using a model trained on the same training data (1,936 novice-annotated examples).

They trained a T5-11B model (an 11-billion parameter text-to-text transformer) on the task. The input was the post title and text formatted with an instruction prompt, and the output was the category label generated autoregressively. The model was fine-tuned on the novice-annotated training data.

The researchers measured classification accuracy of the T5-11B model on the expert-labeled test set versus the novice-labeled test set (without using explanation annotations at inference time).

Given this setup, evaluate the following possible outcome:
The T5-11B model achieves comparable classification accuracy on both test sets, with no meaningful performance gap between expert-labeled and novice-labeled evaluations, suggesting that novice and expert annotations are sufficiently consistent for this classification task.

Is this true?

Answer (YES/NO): NO